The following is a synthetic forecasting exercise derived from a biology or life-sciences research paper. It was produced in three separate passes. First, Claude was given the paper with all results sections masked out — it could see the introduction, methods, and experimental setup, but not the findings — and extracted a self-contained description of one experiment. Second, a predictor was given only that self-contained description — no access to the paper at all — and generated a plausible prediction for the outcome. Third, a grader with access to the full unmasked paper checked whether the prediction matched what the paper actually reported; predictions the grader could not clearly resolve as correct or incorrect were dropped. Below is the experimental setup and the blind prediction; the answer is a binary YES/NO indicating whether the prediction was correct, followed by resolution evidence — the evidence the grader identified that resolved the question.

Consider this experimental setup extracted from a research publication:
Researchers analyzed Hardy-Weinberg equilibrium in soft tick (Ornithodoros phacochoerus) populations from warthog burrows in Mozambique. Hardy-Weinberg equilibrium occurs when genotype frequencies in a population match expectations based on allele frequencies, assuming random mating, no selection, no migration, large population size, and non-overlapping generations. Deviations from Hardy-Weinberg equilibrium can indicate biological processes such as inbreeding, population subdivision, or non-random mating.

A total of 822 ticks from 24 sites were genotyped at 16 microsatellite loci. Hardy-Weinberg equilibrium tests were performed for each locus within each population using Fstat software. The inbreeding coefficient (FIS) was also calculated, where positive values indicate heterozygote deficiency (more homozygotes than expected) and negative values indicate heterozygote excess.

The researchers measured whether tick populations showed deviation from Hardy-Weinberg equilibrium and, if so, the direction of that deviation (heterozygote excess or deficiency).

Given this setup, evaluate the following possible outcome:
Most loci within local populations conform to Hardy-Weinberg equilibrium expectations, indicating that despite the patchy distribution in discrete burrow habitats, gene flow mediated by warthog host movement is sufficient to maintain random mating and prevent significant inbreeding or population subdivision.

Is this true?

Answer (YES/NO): YES